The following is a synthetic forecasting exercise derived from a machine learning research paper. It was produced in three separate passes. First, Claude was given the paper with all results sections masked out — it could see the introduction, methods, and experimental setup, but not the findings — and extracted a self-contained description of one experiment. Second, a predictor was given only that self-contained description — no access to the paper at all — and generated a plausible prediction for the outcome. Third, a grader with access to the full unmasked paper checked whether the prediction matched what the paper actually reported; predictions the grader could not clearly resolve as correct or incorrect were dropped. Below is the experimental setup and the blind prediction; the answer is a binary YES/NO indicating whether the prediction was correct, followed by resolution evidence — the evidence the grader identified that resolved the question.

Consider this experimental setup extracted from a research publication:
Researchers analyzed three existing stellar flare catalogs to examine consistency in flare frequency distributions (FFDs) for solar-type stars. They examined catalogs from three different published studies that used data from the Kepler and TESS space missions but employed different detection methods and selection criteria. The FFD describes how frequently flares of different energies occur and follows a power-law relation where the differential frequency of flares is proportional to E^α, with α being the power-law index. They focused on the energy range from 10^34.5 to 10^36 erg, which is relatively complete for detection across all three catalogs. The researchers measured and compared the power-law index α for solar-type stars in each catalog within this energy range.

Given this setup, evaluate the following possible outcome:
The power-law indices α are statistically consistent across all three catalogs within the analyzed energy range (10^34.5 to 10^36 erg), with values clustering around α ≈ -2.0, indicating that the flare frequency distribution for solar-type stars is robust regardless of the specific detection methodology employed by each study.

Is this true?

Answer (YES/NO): NO